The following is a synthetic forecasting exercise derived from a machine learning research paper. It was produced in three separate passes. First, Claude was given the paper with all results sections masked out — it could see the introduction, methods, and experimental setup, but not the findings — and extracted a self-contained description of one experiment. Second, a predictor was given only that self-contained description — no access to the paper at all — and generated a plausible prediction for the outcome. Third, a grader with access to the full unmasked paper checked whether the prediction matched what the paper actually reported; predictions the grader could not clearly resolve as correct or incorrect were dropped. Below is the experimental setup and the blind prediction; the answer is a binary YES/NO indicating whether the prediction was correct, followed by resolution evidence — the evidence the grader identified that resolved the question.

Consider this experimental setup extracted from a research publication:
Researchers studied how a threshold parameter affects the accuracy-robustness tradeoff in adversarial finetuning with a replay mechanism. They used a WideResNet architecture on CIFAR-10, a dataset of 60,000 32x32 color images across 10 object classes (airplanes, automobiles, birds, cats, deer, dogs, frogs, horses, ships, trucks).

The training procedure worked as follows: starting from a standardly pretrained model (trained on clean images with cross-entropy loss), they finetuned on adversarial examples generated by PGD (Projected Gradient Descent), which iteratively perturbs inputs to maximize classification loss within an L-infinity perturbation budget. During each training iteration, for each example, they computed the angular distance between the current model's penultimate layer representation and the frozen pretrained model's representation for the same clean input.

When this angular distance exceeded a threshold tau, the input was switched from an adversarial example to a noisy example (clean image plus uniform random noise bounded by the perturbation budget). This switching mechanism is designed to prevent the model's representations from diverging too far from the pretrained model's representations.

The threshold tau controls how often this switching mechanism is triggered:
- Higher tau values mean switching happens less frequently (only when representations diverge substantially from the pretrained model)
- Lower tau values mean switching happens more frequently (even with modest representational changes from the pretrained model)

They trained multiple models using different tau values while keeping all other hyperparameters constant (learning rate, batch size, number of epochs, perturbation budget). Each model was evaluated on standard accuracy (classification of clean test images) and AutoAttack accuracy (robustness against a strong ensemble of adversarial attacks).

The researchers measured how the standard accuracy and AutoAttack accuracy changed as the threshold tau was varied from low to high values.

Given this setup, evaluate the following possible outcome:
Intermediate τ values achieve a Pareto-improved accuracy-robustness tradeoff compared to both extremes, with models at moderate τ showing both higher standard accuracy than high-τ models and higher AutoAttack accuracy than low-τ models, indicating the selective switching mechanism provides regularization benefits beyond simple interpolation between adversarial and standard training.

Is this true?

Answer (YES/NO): NO